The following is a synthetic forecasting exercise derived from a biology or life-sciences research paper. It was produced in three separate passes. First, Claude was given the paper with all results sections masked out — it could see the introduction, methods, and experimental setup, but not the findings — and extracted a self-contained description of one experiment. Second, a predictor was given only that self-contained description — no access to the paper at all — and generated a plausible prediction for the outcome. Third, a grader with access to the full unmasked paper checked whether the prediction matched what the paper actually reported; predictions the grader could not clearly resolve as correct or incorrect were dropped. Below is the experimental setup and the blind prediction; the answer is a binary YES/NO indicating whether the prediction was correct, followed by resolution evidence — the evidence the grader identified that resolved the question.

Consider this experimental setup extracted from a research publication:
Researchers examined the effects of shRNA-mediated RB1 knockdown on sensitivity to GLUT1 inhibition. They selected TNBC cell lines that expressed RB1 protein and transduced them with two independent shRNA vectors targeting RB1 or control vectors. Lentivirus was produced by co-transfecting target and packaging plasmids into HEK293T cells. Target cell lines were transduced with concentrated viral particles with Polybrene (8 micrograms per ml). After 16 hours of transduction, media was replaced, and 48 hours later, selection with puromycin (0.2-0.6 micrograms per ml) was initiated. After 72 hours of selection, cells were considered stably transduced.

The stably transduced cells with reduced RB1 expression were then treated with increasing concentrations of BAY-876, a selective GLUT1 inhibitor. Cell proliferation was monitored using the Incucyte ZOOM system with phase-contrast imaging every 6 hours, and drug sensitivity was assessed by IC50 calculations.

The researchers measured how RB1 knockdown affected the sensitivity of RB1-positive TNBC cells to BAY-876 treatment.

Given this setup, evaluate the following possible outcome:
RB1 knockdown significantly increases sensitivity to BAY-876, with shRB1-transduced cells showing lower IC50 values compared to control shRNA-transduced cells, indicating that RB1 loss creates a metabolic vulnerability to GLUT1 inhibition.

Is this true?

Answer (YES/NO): NO